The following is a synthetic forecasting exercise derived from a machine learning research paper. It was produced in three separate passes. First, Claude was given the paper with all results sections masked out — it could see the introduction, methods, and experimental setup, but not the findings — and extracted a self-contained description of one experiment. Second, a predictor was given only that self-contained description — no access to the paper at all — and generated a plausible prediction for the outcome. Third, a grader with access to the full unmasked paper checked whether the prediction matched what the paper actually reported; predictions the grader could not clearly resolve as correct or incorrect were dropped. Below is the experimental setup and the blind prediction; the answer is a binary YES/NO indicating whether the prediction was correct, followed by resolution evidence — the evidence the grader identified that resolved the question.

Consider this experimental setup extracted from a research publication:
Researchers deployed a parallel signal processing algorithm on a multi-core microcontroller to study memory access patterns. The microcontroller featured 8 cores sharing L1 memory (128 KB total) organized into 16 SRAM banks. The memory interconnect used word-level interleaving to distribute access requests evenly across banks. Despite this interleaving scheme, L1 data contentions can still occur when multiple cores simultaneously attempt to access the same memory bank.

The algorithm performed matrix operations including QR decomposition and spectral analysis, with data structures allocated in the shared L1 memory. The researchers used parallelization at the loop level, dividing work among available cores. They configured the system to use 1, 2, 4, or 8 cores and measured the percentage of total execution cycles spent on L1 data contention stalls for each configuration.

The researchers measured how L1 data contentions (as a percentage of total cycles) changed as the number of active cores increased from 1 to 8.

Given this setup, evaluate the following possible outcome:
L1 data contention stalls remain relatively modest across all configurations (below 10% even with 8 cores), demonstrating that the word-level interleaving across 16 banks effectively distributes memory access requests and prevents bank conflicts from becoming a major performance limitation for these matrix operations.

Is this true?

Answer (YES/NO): YES